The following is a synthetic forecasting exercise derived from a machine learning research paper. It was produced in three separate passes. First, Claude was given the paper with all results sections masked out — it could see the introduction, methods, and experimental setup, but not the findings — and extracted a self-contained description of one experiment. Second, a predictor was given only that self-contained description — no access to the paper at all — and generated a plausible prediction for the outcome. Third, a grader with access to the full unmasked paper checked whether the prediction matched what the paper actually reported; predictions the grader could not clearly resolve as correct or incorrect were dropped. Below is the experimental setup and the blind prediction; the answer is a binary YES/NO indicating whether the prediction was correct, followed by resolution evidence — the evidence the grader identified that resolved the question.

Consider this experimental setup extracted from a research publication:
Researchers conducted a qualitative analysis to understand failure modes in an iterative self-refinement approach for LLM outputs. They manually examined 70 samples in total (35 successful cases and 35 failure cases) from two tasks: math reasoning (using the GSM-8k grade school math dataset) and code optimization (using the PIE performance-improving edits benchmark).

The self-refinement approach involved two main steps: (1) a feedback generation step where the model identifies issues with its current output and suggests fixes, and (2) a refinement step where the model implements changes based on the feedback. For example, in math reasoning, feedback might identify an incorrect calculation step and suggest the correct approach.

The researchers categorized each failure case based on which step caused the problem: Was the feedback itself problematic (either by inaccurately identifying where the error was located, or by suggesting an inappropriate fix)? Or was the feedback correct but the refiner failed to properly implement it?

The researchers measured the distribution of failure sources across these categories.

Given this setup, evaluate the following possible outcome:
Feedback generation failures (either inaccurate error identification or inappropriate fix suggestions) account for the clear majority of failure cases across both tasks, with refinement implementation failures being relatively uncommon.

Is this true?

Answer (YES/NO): YES